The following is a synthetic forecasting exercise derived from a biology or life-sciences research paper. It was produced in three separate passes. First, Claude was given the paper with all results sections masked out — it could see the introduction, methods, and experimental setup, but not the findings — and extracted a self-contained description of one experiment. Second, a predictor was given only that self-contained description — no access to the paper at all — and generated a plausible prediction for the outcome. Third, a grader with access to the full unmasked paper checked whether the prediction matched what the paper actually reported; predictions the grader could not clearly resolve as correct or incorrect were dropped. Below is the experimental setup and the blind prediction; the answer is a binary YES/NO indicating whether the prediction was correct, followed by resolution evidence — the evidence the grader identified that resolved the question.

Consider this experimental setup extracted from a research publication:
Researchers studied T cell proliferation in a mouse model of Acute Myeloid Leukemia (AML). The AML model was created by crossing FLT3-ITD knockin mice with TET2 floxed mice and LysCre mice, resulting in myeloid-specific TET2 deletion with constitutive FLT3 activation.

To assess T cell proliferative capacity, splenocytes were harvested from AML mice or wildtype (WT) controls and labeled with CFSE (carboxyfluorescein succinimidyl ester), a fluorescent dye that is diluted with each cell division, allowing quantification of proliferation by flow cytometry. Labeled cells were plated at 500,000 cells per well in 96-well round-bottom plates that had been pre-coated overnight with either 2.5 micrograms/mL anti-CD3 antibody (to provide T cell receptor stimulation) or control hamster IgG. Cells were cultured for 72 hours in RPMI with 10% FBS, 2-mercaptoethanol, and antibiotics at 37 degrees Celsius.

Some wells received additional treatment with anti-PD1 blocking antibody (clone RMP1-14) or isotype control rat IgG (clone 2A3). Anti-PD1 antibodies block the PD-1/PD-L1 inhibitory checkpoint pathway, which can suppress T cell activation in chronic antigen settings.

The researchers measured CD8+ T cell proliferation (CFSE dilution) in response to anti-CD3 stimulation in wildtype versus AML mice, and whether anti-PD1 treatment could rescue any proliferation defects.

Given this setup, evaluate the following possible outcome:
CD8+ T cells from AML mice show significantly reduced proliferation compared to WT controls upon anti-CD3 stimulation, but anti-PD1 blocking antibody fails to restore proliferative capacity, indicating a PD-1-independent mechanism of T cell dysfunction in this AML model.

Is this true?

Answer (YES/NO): YES